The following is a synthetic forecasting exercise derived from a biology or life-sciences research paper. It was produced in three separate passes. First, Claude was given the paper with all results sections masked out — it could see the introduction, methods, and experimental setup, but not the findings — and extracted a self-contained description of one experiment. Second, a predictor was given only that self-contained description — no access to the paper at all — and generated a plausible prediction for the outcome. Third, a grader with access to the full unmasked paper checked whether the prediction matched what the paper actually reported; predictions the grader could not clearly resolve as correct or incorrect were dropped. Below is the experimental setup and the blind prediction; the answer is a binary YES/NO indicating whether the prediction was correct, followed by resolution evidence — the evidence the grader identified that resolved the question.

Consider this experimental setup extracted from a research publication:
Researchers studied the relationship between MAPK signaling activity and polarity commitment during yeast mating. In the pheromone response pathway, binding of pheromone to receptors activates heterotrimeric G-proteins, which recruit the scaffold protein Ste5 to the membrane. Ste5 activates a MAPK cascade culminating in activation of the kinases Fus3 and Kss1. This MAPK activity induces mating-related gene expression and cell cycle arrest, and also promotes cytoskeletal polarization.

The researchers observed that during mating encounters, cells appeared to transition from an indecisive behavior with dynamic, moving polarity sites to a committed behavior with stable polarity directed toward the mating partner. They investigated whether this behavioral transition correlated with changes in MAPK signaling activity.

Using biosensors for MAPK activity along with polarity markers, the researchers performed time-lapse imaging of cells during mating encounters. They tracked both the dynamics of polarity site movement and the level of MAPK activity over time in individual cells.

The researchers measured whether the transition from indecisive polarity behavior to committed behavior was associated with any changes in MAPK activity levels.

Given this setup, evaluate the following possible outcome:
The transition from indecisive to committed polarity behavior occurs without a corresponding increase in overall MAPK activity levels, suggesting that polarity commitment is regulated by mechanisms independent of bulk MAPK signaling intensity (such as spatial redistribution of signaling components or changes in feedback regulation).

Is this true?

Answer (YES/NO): NO